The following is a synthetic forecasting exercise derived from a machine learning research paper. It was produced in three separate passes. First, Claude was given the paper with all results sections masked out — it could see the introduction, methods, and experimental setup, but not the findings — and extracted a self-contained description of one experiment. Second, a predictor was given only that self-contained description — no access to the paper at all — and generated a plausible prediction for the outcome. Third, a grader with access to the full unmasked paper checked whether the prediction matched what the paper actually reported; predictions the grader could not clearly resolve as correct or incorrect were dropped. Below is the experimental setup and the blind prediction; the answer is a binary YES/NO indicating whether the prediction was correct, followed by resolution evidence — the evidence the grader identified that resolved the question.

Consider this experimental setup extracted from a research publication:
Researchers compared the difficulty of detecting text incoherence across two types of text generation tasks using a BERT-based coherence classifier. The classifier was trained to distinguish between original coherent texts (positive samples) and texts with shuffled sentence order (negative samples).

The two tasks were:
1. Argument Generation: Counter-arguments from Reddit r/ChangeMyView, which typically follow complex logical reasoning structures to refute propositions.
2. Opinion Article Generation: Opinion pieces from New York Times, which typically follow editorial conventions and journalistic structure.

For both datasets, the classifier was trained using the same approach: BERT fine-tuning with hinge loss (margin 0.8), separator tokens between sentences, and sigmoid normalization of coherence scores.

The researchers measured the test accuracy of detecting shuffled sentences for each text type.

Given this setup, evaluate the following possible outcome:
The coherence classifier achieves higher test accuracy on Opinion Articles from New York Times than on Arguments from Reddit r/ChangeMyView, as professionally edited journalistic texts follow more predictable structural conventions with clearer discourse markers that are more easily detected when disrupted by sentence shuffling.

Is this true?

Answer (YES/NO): YES